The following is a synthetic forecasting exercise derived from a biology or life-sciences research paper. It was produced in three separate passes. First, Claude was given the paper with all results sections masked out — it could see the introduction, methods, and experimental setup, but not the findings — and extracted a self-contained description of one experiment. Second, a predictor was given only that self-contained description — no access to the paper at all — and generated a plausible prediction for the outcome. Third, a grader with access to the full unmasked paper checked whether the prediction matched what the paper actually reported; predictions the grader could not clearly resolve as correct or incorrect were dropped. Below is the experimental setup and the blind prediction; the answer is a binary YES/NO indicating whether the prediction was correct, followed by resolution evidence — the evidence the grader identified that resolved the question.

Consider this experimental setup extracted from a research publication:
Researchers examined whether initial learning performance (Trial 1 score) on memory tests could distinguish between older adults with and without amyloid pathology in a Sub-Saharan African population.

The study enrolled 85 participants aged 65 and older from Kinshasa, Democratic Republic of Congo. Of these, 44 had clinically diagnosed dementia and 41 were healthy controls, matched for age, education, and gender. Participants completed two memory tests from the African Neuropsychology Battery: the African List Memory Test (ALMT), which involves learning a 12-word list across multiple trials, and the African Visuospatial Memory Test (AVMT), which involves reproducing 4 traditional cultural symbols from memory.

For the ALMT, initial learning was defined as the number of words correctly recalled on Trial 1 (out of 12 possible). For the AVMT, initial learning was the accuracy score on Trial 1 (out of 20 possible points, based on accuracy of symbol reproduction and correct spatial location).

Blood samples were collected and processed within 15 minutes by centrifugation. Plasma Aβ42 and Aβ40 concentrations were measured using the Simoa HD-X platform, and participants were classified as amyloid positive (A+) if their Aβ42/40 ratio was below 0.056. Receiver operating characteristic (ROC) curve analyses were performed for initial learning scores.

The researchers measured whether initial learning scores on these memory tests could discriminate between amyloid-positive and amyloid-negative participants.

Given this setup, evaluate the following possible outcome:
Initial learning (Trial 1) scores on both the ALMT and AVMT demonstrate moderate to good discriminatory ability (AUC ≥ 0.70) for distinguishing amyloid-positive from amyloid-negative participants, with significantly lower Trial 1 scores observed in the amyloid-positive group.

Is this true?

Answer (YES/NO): NO